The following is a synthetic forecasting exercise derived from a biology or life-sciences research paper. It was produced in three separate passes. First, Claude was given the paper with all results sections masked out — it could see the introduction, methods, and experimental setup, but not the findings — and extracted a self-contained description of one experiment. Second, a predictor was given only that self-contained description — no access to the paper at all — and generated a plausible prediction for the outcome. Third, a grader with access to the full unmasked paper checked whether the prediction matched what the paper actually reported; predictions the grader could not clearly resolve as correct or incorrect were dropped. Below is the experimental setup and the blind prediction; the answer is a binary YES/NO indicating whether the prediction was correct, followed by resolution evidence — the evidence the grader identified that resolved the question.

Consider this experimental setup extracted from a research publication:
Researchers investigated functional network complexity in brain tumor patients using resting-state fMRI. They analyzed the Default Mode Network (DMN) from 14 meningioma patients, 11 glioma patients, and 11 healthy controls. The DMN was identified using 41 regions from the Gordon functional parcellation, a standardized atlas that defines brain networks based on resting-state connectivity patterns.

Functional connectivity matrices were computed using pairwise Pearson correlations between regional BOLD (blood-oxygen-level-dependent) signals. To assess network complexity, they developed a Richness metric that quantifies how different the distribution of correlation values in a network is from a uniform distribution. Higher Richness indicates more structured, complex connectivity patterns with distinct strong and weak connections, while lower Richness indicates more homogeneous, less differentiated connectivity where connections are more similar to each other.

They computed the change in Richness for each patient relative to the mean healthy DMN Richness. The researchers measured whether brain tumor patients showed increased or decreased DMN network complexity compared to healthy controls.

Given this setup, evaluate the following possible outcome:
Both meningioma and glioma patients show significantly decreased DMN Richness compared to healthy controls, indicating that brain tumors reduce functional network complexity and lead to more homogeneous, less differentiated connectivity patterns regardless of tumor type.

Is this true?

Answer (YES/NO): NO